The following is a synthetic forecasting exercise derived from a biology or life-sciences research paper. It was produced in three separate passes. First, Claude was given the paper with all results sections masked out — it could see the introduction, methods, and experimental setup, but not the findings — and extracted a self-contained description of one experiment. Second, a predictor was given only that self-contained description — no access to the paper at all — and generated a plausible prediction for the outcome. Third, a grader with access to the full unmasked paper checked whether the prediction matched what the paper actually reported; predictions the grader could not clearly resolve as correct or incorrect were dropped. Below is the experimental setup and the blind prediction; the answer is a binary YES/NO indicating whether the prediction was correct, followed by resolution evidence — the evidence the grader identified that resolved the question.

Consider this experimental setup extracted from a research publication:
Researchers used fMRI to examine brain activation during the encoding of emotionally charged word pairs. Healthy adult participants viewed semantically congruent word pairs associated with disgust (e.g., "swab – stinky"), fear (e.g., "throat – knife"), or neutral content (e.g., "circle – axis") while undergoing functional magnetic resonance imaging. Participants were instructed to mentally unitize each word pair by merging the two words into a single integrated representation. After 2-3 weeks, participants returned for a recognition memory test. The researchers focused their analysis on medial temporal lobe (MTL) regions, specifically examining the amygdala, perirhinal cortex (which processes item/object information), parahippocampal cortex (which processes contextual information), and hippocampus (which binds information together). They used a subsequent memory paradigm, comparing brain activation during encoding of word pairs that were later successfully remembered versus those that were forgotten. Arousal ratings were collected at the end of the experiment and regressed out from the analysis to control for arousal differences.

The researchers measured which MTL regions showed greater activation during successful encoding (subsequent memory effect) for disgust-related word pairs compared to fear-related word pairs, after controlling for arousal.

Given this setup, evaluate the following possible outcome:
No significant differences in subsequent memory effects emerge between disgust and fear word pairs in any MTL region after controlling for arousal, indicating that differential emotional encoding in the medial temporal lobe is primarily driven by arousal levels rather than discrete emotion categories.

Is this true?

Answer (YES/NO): NO